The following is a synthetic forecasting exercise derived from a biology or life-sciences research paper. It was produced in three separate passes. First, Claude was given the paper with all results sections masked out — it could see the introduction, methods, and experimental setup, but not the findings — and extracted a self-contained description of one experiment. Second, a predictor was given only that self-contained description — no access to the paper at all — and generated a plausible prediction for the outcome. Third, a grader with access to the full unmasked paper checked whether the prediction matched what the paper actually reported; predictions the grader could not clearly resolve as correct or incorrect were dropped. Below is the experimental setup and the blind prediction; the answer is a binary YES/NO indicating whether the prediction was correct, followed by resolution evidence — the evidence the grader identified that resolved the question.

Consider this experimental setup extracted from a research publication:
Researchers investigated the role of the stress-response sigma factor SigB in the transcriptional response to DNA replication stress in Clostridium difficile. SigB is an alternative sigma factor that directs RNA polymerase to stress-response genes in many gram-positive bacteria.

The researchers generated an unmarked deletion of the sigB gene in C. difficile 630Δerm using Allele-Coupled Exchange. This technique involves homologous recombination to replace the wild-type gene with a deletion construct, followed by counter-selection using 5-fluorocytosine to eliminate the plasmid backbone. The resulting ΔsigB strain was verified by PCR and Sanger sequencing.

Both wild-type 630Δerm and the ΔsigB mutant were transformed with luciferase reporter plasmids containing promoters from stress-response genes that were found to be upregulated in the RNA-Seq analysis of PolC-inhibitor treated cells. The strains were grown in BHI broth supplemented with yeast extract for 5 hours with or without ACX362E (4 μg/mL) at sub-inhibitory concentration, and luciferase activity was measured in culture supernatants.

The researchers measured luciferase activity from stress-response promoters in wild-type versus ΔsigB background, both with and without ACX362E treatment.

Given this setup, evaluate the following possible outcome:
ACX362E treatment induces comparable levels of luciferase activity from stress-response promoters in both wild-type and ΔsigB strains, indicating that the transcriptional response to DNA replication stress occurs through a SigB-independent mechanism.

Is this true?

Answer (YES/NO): NO